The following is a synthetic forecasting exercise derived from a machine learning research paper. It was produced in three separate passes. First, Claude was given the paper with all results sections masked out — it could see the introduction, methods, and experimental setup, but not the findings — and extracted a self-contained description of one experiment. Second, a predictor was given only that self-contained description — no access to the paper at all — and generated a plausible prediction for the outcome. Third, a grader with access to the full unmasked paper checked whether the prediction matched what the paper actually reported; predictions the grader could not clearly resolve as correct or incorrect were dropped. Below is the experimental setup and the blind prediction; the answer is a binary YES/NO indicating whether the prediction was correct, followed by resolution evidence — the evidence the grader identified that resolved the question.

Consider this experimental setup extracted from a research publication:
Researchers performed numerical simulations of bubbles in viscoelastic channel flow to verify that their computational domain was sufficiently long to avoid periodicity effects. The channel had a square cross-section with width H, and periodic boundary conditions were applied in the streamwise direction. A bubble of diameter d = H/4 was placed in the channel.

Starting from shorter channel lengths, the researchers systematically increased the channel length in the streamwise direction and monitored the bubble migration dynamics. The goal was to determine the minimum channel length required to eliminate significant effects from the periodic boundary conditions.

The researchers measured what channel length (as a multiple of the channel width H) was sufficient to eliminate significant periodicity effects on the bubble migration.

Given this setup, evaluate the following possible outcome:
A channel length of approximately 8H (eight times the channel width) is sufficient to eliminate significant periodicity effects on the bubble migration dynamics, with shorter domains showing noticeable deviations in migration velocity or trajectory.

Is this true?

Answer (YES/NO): NO